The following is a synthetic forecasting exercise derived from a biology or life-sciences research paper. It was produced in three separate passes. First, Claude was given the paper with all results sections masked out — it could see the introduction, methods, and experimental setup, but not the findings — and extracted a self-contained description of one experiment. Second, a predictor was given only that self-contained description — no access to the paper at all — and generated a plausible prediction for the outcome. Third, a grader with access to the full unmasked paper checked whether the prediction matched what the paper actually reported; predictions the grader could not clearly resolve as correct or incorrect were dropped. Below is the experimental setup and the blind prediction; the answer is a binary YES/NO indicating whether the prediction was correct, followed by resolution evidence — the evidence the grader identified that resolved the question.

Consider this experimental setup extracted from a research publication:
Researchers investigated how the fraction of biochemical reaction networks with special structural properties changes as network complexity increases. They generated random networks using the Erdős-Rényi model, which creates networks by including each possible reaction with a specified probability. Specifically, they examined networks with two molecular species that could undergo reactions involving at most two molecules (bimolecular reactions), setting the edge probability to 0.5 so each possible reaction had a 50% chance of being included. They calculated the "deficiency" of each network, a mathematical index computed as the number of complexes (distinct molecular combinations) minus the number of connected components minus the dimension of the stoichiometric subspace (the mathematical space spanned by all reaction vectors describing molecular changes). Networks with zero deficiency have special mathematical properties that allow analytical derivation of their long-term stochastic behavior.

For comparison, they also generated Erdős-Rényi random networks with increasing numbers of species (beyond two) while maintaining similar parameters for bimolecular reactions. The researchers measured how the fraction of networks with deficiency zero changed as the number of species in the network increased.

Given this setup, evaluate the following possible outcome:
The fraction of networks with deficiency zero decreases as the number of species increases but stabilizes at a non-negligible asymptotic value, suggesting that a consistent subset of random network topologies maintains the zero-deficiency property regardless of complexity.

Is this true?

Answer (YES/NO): NO